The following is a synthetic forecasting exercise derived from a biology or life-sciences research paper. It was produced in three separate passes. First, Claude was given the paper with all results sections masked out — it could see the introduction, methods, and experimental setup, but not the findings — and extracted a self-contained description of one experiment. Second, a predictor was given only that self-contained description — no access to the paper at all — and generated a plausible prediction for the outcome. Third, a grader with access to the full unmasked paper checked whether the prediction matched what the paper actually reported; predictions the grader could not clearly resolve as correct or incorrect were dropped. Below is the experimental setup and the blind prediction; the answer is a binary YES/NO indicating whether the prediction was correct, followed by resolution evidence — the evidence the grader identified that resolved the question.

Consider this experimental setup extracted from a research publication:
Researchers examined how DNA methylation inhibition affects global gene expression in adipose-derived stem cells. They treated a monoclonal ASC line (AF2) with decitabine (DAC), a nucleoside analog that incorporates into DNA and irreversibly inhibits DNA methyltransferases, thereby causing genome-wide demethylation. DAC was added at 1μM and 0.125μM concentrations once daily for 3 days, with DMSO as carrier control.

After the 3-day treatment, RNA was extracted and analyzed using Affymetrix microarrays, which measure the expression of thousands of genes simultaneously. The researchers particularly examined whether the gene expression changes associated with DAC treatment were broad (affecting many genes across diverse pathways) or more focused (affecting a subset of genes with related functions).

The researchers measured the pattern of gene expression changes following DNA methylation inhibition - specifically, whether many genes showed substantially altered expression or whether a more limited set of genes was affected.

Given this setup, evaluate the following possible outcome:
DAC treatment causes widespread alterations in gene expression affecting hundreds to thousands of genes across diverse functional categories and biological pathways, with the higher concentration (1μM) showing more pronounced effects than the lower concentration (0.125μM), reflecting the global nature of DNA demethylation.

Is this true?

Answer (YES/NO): NO